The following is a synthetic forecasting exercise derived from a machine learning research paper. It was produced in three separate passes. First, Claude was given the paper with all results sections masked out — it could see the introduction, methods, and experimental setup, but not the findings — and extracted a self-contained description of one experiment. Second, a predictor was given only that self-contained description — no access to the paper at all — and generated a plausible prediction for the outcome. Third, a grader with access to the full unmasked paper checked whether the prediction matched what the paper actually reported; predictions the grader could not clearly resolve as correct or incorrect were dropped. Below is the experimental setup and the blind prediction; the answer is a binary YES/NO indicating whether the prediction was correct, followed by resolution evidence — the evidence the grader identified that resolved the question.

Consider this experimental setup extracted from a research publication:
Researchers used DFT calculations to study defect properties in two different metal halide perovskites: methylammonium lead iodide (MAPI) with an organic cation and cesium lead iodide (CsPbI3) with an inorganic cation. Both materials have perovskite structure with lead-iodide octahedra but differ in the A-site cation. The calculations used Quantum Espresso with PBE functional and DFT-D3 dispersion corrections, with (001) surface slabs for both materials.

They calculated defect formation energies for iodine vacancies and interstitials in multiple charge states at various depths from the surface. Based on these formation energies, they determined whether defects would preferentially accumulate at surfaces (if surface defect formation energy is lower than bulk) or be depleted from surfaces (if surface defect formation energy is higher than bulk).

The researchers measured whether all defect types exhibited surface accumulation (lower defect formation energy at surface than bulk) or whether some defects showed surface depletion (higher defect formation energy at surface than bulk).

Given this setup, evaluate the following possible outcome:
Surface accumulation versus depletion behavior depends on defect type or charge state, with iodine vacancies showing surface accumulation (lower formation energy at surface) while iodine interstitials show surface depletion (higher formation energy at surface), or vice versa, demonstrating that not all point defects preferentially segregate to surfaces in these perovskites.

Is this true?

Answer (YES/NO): NO